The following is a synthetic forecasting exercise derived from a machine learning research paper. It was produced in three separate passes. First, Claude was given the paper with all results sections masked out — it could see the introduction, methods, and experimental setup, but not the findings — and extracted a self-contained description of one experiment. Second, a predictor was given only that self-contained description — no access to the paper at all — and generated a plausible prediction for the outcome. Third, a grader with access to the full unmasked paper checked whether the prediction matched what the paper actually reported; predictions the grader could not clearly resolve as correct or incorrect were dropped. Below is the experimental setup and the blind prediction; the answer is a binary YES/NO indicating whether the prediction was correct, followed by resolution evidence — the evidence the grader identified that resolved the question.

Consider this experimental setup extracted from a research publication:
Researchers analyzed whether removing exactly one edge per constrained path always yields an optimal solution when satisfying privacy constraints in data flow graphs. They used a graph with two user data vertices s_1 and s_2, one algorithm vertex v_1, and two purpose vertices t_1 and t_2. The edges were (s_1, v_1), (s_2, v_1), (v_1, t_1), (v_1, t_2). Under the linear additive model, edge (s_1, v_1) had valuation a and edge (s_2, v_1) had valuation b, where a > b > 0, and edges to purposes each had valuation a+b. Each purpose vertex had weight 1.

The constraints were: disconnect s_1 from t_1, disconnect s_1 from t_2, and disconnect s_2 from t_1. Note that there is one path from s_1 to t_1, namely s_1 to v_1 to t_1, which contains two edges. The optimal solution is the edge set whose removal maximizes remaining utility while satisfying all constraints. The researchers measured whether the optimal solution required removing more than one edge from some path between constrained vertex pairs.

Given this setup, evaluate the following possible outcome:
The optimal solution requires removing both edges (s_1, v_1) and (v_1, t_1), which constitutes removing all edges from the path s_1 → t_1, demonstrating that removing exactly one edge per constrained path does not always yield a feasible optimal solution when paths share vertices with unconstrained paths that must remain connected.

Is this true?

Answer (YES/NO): YES